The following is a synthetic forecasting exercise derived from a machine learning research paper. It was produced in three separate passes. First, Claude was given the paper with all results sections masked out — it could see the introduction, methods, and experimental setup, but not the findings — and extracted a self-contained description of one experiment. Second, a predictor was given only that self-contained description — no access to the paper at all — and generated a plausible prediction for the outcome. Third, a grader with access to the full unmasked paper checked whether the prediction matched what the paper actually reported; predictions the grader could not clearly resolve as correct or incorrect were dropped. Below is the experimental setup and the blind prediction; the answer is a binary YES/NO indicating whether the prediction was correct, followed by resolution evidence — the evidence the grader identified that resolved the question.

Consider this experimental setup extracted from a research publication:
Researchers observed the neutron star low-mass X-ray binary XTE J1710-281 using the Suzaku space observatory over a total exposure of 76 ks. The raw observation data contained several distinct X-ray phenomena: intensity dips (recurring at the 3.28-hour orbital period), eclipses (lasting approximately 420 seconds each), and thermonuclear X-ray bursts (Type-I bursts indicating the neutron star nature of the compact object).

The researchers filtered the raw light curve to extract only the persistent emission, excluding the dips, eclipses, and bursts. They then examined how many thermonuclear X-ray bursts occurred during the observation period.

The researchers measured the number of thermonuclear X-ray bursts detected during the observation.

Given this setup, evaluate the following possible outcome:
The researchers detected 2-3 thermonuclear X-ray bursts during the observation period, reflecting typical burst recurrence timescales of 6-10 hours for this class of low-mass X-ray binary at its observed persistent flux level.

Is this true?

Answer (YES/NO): NO